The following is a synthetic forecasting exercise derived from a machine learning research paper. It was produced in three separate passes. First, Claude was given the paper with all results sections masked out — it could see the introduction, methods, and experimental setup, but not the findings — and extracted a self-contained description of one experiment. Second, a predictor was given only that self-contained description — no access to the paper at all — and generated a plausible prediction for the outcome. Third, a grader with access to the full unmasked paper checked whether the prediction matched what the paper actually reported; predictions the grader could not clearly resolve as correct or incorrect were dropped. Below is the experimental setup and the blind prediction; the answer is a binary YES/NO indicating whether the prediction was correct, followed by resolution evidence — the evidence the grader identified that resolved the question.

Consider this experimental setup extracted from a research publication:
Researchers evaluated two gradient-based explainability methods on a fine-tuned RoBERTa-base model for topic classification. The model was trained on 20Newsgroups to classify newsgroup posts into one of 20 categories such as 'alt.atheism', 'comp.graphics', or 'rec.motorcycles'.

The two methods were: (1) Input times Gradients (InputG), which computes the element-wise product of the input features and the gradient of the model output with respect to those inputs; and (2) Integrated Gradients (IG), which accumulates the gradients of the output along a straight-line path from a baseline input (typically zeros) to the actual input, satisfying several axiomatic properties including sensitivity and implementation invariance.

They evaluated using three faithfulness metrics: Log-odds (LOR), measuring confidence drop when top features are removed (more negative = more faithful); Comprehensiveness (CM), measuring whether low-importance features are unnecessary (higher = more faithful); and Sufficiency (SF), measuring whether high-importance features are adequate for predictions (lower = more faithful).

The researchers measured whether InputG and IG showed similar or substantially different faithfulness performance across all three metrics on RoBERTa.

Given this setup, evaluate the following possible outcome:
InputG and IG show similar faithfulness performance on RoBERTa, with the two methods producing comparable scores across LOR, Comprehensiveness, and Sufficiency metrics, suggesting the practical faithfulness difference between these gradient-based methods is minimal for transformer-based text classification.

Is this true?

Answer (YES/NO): YES